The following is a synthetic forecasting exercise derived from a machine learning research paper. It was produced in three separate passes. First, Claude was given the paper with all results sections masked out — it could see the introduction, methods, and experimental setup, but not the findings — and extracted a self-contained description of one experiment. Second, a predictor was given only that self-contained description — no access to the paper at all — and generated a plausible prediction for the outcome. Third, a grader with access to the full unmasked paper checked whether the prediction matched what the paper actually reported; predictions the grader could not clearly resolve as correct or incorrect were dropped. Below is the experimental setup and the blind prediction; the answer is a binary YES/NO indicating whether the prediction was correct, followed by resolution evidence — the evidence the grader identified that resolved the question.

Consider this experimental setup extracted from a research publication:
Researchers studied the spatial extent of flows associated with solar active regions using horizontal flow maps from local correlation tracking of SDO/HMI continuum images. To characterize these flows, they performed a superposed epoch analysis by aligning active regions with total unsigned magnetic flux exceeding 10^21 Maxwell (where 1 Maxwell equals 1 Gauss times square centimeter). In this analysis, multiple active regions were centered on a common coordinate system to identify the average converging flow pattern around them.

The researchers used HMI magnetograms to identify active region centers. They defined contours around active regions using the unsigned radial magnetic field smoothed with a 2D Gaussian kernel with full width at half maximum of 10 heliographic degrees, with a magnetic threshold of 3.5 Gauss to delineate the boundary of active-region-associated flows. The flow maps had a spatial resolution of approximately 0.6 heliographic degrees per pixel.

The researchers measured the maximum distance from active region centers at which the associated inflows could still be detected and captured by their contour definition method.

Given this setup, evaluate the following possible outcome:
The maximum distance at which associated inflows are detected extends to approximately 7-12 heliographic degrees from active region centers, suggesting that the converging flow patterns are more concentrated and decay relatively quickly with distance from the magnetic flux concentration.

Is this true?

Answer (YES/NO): YES